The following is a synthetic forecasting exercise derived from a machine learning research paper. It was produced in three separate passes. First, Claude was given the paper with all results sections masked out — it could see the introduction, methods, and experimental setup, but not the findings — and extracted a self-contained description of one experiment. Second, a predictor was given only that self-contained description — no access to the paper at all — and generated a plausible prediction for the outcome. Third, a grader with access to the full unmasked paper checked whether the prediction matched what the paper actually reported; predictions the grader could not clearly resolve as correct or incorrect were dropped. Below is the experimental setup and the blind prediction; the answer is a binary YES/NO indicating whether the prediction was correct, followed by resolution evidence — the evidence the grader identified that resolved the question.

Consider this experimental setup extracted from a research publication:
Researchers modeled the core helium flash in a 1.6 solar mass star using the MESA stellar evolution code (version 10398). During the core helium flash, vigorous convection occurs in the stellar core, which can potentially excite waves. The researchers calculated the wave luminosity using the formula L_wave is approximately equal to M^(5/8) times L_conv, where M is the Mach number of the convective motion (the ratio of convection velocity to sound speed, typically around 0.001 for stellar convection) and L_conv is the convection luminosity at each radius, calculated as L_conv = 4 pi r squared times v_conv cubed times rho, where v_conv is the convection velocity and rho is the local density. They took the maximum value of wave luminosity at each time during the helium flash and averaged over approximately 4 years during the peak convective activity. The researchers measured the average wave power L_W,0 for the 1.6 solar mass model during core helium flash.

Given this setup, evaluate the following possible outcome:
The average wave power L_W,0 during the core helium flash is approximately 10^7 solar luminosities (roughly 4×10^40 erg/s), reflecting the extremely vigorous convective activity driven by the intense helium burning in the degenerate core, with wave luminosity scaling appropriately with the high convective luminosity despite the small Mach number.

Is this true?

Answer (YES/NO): NO